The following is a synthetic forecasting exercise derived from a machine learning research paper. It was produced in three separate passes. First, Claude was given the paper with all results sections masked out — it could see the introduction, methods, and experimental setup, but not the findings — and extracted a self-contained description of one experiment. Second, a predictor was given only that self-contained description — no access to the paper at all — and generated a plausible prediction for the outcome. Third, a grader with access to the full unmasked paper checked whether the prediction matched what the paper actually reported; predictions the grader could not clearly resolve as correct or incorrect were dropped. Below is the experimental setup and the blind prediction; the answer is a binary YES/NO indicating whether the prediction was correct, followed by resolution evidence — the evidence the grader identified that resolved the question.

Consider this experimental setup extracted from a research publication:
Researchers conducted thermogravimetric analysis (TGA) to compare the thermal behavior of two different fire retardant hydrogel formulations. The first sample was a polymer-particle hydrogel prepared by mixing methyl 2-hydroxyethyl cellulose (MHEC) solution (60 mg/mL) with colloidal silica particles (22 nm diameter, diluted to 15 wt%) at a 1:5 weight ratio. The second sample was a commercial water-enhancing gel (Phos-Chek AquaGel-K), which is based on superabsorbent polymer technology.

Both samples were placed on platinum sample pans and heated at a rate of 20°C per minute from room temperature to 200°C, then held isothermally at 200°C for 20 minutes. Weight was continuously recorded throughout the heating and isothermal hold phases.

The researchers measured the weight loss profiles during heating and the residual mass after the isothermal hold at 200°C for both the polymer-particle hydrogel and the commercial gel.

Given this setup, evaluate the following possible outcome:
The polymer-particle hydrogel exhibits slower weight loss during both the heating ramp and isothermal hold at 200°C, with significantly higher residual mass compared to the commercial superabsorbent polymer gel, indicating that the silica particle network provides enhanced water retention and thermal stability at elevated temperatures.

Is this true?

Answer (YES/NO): NO